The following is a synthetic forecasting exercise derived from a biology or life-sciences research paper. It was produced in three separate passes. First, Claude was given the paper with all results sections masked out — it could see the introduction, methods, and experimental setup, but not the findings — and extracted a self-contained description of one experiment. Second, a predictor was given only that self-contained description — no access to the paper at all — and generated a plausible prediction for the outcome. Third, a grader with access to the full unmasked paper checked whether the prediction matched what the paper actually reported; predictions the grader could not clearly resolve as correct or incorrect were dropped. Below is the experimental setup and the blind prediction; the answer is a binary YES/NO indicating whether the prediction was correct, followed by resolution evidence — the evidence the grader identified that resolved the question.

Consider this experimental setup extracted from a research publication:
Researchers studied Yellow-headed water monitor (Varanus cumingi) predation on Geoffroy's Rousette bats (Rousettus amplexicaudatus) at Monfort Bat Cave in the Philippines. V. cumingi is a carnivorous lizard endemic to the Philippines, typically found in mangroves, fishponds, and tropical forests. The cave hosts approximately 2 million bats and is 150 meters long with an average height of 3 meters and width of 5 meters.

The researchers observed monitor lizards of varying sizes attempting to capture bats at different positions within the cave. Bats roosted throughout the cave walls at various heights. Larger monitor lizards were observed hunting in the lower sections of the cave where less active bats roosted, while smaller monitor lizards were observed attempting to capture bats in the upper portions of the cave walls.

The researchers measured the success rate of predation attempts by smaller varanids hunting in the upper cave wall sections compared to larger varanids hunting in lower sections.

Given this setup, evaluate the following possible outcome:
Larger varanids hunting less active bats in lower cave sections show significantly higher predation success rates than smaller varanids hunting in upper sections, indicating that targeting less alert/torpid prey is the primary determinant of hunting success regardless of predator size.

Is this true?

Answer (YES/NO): NO